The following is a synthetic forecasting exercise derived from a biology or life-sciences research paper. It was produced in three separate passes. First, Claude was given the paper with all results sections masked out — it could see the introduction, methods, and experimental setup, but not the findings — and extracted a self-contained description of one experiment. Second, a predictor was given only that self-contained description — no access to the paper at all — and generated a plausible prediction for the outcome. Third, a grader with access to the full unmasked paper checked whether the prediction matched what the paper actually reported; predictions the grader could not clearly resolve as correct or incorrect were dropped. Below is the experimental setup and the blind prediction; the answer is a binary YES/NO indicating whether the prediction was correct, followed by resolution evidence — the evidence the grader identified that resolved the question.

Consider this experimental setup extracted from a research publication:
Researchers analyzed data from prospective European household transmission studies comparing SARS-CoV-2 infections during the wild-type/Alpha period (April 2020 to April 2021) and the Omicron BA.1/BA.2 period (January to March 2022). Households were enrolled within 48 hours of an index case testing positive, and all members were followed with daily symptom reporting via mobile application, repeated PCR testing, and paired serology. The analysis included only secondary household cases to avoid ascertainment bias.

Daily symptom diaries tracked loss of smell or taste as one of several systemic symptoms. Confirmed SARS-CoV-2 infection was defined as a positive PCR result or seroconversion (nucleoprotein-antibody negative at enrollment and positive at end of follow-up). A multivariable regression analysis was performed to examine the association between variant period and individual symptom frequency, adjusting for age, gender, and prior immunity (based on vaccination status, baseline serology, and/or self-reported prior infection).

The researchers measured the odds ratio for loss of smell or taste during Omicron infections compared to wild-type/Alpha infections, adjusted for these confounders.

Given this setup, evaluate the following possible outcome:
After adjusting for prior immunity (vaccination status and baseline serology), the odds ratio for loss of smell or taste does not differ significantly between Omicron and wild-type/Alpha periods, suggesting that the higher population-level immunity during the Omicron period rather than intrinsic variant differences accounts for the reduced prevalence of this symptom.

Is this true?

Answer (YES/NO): NO